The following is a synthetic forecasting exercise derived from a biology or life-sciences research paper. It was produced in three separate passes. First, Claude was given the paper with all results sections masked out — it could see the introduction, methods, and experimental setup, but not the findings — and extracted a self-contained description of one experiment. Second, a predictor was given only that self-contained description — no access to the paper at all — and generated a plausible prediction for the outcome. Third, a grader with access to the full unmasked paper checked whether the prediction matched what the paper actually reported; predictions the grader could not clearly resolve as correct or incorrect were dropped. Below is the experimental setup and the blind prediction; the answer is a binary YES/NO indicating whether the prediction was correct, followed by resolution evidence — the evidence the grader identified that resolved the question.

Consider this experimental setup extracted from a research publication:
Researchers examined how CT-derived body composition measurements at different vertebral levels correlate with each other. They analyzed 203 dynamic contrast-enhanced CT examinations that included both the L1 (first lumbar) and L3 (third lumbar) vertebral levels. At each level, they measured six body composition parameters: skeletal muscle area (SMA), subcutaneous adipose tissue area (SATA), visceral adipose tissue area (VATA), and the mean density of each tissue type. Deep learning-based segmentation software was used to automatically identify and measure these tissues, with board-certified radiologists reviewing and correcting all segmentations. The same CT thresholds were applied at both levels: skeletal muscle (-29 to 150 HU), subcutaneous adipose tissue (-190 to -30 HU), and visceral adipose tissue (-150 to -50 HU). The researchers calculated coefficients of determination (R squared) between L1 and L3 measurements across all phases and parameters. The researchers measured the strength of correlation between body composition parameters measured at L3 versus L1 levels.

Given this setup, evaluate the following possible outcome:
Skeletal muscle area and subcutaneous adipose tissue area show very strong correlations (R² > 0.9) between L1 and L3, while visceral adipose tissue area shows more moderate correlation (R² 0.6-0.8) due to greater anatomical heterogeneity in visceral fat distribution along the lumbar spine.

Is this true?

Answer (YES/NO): NO